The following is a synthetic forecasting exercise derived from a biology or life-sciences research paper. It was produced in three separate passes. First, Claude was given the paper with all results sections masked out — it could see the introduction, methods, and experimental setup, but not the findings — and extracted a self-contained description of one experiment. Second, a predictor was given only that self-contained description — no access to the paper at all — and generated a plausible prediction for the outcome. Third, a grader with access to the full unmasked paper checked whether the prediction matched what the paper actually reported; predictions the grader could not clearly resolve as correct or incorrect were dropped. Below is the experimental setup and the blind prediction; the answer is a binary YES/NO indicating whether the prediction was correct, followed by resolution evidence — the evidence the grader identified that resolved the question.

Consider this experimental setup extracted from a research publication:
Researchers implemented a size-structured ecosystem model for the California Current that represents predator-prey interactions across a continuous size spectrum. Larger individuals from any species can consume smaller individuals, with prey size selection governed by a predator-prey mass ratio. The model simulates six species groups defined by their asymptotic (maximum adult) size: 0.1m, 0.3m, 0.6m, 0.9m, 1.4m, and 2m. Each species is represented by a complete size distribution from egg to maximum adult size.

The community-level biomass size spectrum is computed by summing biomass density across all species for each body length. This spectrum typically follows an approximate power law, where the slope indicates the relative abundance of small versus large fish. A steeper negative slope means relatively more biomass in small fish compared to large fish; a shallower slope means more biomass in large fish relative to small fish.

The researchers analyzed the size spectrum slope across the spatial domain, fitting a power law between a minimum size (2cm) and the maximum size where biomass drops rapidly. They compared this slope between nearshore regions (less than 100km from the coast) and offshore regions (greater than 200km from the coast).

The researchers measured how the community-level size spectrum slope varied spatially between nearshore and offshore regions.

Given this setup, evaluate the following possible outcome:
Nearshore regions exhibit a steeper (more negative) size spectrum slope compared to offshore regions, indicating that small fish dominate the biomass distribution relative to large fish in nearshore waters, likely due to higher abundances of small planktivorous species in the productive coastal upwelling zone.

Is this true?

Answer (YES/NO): YES